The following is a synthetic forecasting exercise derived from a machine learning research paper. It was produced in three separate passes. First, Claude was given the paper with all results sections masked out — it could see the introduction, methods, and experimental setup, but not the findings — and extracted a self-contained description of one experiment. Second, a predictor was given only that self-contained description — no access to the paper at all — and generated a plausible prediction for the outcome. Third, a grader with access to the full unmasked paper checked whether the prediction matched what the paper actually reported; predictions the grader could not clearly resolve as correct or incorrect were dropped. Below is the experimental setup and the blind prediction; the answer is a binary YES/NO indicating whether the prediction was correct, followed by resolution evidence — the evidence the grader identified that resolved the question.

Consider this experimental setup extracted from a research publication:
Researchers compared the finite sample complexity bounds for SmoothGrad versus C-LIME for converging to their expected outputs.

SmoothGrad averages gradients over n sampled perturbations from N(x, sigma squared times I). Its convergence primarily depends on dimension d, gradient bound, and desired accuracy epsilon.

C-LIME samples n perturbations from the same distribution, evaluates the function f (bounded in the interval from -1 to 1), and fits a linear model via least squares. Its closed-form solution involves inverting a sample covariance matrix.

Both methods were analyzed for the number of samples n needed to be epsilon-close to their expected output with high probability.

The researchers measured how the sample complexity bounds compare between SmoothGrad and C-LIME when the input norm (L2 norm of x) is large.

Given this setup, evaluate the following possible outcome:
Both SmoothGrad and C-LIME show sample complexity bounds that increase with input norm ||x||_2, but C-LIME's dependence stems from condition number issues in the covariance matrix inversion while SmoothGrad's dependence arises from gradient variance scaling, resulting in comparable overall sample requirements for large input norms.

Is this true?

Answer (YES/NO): NO